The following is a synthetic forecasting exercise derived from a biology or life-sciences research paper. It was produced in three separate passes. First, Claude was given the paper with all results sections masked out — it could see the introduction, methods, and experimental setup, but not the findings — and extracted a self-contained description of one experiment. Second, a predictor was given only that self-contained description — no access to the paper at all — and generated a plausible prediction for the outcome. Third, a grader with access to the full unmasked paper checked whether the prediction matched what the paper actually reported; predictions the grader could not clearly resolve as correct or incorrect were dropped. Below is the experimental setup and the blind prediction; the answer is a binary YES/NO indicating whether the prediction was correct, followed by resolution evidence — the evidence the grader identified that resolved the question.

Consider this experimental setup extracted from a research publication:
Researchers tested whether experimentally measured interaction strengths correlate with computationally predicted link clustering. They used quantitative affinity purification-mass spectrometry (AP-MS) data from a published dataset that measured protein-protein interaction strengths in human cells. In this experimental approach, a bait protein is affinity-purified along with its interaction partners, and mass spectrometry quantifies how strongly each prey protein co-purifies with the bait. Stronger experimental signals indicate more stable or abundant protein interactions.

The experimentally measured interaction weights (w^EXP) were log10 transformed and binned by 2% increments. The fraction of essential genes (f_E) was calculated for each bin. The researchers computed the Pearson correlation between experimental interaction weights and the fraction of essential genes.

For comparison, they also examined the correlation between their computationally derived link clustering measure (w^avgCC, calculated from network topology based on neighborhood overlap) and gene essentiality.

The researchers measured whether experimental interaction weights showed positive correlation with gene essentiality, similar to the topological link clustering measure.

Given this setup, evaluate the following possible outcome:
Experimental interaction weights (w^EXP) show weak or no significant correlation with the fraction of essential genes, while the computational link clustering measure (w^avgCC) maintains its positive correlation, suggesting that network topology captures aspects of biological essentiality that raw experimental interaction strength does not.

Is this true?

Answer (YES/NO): NO